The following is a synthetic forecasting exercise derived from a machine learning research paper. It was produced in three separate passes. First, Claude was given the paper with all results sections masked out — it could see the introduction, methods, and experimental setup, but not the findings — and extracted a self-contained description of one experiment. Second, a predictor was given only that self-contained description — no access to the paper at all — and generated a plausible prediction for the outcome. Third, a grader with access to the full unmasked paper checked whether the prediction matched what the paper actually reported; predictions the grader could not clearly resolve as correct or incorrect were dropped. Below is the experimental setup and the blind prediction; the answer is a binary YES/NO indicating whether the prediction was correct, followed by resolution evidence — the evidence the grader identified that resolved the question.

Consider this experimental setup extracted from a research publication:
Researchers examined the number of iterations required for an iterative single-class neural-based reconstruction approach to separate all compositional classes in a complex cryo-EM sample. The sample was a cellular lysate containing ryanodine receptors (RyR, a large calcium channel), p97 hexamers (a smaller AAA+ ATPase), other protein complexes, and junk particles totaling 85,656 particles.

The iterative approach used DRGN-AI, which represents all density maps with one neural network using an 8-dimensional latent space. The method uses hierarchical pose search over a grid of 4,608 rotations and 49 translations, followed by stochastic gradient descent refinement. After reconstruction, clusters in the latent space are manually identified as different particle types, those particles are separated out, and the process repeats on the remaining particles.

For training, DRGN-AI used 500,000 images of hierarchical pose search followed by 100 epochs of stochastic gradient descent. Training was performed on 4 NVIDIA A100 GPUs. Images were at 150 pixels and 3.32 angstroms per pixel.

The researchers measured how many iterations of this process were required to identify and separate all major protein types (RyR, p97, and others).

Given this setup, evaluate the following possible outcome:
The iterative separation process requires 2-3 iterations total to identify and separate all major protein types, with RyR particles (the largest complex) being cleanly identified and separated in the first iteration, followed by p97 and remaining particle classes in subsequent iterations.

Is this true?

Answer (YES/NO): NO